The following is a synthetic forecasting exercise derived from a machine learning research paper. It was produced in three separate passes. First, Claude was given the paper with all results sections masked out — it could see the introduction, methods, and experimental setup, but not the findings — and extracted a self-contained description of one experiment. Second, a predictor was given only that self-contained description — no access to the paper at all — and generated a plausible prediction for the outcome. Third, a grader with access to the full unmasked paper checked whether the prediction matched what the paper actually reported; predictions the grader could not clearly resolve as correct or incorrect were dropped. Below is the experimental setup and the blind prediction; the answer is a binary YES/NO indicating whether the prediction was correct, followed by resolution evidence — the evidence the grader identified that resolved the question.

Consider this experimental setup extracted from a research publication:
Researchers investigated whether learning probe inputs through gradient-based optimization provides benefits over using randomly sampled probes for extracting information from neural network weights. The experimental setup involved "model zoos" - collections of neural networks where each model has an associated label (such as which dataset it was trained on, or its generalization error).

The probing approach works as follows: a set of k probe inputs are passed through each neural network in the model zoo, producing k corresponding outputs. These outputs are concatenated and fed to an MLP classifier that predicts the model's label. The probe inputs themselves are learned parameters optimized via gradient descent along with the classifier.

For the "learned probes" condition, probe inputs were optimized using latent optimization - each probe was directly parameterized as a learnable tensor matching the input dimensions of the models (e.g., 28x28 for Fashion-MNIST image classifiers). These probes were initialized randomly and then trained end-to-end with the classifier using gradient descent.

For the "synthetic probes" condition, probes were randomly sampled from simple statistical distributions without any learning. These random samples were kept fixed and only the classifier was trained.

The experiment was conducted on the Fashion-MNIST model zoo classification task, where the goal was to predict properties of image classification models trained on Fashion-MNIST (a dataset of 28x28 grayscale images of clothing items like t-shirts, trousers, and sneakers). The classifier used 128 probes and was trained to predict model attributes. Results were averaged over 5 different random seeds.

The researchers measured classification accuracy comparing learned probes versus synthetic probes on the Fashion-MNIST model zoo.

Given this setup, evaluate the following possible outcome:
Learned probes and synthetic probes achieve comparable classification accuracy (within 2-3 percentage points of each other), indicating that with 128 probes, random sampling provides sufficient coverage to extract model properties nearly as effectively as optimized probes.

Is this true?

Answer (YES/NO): NO